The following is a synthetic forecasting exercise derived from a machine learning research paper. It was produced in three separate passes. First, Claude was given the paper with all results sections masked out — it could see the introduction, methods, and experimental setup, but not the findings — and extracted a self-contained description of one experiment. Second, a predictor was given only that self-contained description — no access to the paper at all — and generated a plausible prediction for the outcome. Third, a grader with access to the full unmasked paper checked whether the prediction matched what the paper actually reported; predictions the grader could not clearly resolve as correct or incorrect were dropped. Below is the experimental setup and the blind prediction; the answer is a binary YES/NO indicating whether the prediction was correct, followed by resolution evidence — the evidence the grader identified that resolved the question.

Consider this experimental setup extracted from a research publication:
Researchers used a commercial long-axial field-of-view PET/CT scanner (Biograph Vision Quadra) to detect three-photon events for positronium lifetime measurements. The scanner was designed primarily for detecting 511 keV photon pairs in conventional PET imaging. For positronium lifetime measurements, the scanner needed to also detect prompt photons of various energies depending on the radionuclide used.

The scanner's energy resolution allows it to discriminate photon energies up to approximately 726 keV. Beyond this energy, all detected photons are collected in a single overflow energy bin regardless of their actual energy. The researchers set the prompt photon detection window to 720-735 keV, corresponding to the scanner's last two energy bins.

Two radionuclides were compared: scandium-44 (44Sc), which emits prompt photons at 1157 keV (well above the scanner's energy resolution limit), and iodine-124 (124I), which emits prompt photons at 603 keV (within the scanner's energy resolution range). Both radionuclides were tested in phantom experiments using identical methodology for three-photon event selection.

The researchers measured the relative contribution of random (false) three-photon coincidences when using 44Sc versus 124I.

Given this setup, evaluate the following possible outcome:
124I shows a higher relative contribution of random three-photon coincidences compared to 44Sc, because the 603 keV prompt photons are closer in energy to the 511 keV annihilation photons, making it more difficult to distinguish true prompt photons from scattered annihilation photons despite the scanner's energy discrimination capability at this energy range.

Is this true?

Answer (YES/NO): NO